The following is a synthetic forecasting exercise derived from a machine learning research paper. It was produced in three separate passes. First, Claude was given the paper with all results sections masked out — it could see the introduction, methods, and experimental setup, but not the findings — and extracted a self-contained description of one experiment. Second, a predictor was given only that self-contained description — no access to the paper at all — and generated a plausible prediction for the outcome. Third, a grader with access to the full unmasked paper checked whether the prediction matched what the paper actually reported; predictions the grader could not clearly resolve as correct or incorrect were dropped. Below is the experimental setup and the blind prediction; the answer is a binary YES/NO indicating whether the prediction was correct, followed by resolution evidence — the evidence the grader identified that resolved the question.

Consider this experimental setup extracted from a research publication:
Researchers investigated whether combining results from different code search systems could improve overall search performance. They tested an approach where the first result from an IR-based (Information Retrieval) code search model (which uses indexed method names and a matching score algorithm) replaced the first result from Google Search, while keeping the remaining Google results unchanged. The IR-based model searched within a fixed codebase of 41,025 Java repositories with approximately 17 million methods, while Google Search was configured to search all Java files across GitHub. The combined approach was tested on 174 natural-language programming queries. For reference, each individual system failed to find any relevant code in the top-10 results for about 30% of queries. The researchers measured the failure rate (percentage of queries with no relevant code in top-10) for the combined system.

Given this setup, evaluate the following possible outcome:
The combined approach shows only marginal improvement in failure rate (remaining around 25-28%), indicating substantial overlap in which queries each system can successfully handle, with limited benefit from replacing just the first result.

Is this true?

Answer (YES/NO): NO